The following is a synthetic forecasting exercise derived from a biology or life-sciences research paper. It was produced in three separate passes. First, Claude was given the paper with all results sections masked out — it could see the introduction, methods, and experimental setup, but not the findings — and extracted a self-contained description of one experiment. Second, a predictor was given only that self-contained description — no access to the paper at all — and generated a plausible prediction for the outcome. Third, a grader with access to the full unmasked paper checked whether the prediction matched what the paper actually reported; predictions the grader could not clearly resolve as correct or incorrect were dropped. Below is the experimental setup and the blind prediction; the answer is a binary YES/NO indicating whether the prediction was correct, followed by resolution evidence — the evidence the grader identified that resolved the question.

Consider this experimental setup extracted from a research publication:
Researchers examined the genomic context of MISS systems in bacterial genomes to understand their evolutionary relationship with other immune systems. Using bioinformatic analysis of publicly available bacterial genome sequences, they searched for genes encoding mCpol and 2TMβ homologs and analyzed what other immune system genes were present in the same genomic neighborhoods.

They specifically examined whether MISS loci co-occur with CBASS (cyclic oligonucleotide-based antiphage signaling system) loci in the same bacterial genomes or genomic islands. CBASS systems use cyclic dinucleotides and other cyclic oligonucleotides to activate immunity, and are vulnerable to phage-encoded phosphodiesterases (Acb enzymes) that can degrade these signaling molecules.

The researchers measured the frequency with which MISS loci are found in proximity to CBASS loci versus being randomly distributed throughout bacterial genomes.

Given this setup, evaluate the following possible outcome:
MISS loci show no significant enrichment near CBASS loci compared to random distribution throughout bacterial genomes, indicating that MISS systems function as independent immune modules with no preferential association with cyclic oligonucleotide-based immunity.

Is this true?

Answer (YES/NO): NO